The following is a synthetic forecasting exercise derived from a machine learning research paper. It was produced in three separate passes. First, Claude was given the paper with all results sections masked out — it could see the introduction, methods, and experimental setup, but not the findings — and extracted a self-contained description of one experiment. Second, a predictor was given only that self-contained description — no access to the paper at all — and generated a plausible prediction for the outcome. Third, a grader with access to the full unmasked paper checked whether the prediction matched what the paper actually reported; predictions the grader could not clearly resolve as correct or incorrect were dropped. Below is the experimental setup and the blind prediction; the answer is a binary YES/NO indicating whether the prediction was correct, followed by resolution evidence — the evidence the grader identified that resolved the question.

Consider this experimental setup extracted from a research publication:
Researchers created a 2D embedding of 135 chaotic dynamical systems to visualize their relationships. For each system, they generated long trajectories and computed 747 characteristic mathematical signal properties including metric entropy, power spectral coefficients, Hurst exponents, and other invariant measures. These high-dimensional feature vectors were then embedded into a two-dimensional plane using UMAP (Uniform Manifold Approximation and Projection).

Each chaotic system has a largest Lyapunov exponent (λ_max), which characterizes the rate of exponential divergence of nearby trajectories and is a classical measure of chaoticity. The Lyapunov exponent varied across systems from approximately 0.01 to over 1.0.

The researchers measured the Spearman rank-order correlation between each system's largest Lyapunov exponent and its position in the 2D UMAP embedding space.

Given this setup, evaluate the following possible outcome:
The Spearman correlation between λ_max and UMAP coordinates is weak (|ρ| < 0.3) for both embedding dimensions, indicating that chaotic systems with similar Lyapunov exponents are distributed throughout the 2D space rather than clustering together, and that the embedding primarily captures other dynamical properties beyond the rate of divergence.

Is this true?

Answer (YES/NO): YES